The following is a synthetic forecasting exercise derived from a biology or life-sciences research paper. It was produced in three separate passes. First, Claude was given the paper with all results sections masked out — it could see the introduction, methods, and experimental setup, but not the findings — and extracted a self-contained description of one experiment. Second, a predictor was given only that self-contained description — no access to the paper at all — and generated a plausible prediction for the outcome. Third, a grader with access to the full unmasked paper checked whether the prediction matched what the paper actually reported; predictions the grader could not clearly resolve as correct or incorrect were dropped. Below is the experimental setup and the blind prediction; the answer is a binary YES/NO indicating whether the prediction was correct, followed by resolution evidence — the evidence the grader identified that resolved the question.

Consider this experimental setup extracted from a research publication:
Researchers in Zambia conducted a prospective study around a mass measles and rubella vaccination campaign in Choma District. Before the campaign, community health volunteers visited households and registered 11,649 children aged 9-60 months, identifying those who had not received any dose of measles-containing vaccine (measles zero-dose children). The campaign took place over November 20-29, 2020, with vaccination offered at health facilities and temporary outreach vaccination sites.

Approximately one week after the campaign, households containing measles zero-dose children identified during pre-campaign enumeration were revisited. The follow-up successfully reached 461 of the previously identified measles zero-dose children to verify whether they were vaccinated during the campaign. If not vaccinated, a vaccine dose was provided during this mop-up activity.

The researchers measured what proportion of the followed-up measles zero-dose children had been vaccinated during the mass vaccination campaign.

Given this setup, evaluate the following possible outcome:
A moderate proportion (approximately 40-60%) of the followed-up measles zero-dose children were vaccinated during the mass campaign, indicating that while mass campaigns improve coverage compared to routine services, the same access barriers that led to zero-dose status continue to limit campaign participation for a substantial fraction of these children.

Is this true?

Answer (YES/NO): NO